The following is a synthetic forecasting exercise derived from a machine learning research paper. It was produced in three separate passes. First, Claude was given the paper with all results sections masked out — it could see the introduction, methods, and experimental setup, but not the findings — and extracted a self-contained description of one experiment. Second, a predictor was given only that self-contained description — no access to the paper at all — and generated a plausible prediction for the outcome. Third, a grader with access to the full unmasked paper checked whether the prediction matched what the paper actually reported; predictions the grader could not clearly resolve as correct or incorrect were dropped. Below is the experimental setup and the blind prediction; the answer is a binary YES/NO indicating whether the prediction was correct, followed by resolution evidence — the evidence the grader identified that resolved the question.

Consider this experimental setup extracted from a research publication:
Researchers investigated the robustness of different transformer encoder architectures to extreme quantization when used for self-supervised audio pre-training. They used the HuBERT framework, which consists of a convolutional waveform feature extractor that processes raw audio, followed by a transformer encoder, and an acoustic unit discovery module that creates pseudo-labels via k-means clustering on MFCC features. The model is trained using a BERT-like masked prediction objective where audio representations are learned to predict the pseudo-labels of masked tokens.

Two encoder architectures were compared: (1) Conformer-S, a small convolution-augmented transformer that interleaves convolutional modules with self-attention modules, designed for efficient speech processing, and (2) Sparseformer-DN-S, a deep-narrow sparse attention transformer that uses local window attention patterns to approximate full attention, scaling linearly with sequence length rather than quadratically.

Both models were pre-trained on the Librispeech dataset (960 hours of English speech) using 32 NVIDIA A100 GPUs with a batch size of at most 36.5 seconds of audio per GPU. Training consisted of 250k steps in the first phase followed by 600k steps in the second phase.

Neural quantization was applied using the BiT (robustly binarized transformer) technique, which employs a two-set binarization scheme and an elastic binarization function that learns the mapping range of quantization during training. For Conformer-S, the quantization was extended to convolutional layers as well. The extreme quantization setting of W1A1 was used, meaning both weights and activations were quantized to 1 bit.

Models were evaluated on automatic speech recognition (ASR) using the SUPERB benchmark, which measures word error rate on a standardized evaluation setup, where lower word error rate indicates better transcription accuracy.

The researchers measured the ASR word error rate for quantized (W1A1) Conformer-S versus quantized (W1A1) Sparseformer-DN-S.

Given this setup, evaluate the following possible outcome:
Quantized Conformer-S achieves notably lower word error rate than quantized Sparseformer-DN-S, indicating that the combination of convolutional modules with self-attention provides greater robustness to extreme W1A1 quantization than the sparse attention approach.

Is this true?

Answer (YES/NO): NO